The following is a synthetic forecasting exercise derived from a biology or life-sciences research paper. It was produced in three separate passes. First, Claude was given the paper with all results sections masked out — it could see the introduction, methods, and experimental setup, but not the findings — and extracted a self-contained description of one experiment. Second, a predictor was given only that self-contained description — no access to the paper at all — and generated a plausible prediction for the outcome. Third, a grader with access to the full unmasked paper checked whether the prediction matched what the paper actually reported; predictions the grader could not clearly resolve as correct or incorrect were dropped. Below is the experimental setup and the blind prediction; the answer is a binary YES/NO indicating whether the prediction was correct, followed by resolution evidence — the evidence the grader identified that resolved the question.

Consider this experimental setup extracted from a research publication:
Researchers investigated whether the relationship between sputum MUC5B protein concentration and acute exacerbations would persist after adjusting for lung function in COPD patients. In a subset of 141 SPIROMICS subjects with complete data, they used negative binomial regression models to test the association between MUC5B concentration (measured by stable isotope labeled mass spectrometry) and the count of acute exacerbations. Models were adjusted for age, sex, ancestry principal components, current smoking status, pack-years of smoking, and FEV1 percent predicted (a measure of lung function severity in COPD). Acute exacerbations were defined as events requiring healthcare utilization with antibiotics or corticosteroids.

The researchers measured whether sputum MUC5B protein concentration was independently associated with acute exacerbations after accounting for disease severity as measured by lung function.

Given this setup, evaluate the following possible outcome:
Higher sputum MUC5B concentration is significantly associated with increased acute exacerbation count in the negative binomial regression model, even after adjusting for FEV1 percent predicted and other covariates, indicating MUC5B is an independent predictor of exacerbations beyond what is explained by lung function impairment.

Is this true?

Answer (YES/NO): YES